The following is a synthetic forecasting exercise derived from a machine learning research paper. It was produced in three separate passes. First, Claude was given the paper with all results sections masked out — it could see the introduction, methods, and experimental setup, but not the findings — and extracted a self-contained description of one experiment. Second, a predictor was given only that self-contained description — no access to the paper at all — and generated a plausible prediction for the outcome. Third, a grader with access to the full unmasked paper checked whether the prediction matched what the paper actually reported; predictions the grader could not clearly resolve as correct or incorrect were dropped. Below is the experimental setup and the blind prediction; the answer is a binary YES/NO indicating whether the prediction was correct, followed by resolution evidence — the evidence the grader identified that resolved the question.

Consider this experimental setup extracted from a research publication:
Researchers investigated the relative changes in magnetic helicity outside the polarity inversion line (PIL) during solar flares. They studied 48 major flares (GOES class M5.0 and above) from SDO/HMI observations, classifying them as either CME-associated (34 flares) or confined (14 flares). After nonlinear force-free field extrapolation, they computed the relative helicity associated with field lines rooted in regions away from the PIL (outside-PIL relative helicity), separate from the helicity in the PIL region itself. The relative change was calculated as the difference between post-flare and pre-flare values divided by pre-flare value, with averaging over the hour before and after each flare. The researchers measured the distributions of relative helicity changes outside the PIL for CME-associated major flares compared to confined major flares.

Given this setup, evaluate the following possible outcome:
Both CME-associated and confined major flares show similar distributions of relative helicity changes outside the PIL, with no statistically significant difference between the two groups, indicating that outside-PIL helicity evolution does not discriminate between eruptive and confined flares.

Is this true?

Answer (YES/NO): NO